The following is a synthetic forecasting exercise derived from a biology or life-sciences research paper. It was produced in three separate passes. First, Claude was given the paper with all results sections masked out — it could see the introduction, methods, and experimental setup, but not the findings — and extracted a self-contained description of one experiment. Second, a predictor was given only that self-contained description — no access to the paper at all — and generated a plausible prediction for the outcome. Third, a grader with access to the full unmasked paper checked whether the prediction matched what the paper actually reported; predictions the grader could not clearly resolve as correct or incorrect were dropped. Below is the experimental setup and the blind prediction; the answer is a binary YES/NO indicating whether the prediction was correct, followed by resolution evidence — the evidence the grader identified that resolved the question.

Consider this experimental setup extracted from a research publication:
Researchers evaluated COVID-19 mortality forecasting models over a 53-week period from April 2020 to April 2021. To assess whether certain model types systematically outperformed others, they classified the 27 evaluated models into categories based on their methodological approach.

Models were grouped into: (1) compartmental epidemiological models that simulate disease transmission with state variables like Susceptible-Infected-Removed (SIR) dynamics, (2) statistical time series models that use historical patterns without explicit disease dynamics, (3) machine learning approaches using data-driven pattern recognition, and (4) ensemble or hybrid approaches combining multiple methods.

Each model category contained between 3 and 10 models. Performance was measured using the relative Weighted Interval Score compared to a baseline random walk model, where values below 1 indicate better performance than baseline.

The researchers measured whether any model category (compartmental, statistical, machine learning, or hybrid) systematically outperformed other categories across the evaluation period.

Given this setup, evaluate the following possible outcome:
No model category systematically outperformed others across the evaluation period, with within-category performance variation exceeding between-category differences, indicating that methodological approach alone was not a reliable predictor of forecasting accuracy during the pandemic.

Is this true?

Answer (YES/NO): NO